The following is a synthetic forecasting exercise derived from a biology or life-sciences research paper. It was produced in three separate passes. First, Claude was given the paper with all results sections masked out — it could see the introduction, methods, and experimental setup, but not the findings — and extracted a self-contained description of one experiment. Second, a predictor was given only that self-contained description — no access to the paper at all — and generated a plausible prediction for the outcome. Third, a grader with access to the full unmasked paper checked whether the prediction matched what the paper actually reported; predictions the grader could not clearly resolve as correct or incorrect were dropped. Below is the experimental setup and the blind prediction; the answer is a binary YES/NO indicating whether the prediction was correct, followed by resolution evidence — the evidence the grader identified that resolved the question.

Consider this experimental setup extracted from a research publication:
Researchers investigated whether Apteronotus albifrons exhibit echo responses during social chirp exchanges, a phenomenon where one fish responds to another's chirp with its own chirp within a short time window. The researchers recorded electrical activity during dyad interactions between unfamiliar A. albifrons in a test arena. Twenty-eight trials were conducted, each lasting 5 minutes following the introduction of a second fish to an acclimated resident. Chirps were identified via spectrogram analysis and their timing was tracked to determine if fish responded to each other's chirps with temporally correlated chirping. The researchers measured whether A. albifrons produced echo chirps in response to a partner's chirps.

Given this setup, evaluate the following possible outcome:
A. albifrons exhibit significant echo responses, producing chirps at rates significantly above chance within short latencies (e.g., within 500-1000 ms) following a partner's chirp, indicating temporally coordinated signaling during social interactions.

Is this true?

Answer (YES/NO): NO